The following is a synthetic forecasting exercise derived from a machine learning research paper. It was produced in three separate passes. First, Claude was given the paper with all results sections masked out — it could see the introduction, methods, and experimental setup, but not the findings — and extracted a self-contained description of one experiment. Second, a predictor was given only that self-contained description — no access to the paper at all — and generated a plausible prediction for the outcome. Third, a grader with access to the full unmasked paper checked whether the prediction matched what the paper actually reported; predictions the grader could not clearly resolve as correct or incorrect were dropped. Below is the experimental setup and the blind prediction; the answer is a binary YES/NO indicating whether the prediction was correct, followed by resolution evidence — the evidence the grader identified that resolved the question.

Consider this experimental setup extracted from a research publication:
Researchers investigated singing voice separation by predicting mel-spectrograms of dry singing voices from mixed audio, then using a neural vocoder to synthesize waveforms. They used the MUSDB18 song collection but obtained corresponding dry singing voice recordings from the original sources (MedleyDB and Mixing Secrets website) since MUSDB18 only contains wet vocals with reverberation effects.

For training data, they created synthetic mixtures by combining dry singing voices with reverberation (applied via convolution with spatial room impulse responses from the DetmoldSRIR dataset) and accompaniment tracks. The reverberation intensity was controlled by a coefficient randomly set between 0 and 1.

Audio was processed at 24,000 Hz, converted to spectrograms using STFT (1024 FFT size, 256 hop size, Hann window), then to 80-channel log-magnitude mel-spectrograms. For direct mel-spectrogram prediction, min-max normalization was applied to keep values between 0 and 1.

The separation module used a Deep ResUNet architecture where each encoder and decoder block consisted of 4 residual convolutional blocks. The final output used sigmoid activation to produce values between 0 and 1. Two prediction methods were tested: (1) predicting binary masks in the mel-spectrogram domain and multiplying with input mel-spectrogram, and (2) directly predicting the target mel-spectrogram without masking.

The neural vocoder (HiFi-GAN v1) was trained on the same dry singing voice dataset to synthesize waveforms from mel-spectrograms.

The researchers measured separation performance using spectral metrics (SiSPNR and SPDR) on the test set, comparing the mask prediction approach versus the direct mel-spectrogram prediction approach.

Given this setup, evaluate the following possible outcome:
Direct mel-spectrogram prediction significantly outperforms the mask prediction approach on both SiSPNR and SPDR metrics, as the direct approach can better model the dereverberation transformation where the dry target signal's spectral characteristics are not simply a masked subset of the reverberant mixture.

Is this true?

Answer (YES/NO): NO